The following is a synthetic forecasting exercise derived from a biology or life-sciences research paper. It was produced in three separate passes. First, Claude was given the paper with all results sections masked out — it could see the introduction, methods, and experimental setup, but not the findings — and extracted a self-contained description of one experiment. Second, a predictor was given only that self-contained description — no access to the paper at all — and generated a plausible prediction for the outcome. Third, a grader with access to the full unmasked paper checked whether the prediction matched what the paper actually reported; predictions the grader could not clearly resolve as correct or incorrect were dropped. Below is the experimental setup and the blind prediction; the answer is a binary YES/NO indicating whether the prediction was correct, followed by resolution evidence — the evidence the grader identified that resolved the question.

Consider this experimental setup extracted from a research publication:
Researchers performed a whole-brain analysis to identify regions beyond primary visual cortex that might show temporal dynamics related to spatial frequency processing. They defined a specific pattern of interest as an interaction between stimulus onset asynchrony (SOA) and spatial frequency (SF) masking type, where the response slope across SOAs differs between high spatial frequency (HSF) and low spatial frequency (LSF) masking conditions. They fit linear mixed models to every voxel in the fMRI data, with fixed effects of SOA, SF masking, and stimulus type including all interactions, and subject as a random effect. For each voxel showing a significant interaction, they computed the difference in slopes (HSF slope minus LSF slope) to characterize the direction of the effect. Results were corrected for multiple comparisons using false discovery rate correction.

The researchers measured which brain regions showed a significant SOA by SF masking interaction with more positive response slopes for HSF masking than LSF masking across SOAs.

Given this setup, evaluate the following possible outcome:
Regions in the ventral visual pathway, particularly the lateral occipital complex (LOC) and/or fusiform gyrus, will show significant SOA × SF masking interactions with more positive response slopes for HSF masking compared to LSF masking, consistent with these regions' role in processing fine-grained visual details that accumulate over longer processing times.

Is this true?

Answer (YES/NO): YES